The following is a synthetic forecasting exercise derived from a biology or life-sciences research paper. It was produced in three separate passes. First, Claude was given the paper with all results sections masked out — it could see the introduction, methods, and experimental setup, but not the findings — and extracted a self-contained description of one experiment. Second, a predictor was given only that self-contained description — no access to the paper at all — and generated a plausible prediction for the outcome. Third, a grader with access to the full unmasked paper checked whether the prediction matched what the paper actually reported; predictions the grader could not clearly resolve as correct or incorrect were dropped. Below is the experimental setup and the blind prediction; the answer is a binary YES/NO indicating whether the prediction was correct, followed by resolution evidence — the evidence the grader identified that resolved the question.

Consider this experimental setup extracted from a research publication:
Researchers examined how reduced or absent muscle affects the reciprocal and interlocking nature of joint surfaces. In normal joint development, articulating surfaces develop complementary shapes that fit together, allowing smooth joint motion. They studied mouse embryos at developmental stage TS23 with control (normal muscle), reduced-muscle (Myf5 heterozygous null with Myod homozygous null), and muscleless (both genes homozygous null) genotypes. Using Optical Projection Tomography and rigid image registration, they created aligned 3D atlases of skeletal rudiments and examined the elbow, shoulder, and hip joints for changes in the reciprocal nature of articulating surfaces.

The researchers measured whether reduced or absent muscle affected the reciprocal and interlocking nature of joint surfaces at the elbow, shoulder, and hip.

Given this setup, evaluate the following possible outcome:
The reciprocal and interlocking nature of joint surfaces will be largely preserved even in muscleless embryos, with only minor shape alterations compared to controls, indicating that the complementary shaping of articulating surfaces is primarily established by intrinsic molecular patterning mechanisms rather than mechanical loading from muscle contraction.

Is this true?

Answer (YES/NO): NO